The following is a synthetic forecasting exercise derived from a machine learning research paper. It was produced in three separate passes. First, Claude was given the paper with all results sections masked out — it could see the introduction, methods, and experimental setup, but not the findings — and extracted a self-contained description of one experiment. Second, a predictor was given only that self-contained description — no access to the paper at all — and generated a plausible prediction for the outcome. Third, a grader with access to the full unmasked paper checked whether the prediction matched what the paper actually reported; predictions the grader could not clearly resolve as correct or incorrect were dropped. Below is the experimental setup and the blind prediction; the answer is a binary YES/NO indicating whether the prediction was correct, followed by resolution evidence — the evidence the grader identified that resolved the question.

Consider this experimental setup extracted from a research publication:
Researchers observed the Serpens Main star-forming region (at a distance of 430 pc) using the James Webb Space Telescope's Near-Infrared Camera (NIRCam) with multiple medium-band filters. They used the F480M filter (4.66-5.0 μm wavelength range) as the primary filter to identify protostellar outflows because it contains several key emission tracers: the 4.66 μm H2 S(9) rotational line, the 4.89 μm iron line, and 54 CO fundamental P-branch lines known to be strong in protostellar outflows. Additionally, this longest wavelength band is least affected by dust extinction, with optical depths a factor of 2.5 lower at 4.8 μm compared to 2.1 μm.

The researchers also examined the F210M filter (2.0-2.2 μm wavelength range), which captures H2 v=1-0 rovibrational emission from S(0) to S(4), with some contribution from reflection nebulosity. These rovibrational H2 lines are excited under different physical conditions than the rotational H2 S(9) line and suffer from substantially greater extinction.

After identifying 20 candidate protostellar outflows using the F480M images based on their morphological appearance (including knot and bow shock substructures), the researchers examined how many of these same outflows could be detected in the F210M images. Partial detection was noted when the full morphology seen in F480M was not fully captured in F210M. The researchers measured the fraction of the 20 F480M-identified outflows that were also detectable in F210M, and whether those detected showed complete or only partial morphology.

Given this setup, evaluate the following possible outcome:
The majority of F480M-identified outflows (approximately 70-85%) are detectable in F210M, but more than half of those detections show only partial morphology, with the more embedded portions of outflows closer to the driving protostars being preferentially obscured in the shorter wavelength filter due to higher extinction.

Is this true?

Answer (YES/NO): NO